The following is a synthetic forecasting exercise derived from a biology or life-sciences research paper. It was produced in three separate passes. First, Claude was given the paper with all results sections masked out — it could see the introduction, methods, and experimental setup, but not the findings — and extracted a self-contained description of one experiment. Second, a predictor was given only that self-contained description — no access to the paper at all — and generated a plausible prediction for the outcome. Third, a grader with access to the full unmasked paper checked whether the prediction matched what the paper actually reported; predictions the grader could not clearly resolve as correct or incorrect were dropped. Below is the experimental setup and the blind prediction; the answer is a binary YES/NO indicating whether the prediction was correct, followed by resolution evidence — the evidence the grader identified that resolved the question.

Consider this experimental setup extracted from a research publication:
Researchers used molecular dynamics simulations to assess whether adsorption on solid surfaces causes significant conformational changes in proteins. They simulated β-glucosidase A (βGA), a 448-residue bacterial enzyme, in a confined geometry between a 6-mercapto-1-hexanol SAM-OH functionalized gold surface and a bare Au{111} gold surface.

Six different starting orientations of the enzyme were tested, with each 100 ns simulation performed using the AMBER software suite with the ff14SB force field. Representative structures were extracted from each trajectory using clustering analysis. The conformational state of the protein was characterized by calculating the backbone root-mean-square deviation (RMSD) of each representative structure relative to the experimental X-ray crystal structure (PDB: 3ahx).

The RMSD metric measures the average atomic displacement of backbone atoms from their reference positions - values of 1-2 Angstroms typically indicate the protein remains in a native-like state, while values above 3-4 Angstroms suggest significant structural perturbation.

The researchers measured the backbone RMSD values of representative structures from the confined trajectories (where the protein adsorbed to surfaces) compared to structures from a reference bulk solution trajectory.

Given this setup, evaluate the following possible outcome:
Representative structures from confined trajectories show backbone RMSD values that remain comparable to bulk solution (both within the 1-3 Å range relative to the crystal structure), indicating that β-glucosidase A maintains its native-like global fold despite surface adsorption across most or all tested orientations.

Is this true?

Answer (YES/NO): YES